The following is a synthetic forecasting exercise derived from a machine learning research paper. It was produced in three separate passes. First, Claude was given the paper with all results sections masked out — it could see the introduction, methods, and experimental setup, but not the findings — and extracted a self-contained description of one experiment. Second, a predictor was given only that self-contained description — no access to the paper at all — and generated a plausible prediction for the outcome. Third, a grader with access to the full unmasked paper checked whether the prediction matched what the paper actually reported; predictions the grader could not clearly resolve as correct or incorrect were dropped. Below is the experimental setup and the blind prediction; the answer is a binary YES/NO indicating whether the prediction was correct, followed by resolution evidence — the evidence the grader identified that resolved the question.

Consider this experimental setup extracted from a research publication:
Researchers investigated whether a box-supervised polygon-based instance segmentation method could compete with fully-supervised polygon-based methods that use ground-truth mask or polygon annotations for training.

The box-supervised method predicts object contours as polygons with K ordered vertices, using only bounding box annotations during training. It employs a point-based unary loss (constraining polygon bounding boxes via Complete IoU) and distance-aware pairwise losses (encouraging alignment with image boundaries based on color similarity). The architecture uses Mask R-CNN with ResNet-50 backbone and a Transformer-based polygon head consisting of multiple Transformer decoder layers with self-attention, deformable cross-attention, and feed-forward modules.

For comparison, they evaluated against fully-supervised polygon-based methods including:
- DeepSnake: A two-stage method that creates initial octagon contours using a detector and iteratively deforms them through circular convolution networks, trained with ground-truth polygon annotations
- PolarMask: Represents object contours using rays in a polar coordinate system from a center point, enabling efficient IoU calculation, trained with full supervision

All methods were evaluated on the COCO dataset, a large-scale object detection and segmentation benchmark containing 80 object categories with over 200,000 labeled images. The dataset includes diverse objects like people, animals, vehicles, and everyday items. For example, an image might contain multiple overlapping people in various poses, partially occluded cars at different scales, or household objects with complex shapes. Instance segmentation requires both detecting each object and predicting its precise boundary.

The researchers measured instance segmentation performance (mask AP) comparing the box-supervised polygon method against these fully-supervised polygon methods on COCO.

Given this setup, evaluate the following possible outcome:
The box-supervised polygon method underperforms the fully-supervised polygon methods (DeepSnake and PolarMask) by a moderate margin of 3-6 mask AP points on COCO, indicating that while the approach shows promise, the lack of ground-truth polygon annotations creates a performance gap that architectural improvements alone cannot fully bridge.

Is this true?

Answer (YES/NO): NO